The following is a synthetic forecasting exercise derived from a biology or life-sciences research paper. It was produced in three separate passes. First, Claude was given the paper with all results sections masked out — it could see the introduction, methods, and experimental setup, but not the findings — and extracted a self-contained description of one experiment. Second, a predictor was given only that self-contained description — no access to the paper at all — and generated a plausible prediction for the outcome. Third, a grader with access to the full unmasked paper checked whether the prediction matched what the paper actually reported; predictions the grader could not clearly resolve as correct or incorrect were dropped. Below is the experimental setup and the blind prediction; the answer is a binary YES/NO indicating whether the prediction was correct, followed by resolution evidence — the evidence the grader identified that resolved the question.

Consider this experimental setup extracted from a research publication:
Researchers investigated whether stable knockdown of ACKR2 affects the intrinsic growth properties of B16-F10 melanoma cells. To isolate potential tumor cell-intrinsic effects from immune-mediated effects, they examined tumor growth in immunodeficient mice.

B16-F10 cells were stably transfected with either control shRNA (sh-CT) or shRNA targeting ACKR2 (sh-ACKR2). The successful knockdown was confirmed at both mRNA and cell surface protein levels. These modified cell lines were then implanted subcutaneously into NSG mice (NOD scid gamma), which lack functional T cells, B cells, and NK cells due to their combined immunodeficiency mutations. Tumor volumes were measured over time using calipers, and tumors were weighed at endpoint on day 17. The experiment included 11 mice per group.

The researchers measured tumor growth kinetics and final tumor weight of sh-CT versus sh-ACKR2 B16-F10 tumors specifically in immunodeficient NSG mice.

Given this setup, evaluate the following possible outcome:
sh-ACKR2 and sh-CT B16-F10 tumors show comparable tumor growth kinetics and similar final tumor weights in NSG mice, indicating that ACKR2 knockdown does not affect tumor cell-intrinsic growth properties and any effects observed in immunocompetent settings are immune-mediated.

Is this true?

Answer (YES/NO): YES